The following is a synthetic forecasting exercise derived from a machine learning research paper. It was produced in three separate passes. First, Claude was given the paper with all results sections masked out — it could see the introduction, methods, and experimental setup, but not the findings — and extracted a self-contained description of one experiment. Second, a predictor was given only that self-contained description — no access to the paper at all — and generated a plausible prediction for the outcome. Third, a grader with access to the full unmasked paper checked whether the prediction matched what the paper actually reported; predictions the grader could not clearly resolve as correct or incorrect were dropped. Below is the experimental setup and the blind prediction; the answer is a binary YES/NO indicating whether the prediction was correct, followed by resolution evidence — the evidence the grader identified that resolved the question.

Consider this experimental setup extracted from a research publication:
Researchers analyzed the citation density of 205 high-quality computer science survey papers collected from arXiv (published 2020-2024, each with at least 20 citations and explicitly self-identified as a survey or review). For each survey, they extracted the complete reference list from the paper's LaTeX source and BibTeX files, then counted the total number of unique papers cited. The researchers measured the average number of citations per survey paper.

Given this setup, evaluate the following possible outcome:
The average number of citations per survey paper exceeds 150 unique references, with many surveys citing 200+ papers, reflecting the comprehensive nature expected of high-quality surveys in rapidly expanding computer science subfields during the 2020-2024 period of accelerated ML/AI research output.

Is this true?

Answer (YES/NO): NO